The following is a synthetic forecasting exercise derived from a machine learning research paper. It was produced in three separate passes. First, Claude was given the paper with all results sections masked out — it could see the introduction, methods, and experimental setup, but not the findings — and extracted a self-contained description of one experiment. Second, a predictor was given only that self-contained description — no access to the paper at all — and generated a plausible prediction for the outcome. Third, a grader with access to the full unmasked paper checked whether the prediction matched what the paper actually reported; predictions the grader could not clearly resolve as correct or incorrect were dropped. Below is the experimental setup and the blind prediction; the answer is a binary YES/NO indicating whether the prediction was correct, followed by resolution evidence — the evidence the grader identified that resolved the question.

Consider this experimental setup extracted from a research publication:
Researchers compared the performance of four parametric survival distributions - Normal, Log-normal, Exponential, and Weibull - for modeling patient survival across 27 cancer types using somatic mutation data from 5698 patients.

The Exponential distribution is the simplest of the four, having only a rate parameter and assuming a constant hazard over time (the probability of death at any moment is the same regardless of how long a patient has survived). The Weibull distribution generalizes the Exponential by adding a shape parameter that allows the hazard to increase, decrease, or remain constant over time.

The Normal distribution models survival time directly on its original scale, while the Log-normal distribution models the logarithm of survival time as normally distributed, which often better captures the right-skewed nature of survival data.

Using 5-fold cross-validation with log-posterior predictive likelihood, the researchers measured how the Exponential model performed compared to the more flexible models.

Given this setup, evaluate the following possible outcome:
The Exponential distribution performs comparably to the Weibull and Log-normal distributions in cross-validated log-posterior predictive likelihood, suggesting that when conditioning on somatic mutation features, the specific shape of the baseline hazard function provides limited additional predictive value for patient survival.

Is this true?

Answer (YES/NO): NO